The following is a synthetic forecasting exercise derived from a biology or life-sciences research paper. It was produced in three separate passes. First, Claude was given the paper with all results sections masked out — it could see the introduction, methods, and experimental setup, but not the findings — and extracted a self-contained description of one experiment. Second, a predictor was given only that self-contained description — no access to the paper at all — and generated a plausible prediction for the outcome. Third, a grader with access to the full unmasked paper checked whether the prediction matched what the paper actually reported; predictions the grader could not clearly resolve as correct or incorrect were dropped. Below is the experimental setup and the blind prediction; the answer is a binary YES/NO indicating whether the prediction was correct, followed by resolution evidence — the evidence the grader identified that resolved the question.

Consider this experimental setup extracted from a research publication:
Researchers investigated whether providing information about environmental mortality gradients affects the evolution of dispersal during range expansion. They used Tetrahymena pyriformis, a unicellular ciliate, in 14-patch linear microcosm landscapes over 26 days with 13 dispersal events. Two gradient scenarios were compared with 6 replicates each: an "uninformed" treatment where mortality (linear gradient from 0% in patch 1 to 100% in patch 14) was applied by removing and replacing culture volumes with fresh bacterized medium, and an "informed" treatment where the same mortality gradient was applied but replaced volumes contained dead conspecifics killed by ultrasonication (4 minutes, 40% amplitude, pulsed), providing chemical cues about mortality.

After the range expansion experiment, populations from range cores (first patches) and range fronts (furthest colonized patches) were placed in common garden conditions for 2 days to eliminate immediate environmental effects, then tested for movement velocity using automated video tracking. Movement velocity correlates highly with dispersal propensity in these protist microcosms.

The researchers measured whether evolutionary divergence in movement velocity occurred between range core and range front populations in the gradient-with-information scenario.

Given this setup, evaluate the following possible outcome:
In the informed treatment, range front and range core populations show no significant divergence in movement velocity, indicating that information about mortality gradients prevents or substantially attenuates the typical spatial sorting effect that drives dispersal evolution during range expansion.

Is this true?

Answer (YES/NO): YES